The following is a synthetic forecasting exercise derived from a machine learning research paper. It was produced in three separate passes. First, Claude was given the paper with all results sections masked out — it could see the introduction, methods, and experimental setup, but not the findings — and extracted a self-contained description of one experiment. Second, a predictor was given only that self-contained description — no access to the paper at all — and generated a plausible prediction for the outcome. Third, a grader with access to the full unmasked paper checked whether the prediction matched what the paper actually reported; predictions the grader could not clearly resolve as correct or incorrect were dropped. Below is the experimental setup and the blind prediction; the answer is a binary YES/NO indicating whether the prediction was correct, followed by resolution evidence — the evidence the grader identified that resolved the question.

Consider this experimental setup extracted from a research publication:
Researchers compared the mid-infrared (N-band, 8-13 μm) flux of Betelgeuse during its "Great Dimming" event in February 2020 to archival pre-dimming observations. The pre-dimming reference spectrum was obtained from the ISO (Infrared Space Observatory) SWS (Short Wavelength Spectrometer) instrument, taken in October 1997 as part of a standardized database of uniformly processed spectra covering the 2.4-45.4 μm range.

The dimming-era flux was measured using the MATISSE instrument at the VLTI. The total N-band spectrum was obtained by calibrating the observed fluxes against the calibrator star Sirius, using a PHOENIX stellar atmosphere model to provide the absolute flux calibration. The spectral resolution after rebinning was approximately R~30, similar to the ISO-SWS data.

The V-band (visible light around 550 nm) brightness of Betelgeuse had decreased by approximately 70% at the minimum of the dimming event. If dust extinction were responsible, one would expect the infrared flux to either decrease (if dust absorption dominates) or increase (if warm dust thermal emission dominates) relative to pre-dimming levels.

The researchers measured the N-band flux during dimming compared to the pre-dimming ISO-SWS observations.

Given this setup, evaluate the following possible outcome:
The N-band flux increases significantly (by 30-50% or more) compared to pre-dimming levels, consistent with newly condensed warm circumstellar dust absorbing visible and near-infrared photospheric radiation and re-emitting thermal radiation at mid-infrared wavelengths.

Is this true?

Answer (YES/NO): NO